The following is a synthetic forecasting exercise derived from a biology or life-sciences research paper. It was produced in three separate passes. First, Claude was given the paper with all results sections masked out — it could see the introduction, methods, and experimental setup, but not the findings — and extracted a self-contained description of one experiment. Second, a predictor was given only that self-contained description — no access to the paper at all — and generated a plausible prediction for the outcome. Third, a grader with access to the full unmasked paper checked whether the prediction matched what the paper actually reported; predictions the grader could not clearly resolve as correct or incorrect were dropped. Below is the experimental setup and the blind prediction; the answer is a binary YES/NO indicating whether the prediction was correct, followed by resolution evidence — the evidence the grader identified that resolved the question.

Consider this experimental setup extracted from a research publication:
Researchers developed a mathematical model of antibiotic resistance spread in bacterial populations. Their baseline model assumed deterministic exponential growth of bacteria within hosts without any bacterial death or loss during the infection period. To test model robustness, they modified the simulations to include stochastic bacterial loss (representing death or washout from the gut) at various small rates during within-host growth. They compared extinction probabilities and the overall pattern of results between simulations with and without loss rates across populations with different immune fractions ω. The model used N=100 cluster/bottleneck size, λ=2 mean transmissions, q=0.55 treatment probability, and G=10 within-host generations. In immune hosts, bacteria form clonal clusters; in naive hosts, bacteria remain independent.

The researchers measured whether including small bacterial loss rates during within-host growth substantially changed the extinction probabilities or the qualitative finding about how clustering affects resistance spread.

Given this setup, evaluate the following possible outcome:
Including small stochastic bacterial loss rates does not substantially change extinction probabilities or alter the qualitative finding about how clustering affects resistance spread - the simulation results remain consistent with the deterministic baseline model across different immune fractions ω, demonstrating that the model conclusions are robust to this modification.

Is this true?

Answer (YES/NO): YES